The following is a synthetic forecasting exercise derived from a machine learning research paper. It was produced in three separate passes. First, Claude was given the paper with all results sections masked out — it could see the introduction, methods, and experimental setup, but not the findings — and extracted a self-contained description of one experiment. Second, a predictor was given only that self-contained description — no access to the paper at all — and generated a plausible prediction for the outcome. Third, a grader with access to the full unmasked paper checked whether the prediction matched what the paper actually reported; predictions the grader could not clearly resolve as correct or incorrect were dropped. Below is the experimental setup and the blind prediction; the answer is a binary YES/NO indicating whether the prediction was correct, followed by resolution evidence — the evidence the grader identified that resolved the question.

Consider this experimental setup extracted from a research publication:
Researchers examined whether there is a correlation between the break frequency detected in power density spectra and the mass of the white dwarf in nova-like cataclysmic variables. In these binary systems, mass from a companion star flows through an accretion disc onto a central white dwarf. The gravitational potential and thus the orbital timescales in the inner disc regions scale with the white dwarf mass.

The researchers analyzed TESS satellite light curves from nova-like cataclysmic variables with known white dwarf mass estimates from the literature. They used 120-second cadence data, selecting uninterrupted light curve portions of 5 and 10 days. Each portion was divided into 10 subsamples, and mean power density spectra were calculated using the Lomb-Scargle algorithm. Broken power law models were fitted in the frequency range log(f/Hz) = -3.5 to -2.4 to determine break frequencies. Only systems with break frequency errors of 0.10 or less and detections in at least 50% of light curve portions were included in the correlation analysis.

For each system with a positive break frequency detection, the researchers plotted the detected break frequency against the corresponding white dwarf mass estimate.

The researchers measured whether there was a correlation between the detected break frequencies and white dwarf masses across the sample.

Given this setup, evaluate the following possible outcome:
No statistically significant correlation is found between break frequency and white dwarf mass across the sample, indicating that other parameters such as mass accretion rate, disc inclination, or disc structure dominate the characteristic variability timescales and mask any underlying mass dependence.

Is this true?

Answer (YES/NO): NO